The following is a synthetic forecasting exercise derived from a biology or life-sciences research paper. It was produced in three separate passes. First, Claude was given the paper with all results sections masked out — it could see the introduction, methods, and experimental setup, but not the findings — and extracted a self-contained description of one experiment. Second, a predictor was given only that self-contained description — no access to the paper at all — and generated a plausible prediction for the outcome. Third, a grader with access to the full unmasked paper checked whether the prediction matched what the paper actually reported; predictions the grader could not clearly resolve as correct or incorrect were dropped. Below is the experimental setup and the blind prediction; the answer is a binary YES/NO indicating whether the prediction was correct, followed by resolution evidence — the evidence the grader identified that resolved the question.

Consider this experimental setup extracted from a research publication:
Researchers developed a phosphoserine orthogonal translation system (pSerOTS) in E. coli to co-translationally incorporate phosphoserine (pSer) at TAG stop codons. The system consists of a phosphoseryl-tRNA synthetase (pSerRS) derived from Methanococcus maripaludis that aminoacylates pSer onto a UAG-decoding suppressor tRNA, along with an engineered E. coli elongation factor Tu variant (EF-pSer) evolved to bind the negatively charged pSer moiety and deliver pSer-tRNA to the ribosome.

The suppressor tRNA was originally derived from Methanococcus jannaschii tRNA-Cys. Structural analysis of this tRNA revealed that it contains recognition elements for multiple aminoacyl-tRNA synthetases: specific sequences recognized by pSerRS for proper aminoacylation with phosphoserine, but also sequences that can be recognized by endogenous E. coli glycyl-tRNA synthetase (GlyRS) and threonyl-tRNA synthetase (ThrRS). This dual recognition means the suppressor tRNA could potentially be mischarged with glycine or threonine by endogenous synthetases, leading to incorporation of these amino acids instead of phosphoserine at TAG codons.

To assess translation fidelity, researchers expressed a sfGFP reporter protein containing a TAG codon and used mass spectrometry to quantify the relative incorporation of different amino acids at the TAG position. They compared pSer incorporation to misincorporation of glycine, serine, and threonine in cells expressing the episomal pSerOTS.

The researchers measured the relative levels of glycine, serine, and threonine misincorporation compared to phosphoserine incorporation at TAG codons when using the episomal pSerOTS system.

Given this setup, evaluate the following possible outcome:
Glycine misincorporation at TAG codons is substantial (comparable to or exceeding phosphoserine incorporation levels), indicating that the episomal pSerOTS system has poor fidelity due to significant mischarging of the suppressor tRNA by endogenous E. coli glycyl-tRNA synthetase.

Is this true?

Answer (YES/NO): YES